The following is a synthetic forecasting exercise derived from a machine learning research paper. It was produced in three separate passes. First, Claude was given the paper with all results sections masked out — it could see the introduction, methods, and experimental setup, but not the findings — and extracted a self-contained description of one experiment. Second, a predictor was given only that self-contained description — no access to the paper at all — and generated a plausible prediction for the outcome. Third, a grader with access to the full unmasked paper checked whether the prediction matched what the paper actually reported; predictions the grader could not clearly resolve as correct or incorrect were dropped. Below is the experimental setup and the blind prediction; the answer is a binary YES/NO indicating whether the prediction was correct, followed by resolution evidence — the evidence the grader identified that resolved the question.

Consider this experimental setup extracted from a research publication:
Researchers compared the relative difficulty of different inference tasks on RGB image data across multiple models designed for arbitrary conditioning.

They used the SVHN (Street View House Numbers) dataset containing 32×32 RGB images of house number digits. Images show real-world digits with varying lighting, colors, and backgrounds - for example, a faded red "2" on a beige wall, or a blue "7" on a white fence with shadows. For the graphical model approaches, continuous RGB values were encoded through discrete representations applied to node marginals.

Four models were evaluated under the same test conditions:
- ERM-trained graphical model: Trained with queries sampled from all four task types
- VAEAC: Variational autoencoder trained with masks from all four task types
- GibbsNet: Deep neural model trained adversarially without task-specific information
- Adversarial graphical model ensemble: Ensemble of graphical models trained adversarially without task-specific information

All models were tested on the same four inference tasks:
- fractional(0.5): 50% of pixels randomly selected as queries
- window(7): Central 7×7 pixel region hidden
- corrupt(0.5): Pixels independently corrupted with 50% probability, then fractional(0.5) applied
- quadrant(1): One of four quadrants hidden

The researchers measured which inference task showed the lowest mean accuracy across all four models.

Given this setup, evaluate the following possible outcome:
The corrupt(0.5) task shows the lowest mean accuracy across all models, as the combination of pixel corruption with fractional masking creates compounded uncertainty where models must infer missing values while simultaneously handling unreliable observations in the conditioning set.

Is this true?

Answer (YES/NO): YES